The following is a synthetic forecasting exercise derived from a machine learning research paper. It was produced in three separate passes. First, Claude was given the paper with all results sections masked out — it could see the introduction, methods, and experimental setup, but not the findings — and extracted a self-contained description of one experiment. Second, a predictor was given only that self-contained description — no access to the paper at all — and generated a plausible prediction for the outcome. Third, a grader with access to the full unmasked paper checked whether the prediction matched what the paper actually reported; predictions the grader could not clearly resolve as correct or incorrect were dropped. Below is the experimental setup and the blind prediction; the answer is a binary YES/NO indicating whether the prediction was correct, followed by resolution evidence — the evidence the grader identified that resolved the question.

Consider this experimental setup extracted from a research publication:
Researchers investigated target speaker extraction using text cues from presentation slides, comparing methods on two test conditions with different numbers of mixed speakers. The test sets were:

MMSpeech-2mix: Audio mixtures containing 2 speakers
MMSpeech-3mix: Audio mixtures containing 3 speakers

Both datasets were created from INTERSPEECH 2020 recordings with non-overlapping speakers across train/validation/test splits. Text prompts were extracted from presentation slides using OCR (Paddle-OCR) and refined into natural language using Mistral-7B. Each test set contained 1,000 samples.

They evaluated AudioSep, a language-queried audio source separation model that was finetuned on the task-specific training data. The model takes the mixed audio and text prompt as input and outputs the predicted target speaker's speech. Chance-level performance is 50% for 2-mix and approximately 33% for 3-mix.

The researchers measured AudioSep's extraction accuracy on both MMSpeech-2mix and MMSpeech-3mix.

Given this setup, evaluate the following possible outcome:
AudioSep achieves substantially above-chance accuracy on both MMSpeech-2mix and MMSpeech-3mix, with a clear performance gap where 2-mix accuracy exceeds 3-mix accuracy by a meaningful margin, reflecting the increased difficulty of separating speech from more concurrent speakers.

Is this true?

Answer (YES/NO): YES